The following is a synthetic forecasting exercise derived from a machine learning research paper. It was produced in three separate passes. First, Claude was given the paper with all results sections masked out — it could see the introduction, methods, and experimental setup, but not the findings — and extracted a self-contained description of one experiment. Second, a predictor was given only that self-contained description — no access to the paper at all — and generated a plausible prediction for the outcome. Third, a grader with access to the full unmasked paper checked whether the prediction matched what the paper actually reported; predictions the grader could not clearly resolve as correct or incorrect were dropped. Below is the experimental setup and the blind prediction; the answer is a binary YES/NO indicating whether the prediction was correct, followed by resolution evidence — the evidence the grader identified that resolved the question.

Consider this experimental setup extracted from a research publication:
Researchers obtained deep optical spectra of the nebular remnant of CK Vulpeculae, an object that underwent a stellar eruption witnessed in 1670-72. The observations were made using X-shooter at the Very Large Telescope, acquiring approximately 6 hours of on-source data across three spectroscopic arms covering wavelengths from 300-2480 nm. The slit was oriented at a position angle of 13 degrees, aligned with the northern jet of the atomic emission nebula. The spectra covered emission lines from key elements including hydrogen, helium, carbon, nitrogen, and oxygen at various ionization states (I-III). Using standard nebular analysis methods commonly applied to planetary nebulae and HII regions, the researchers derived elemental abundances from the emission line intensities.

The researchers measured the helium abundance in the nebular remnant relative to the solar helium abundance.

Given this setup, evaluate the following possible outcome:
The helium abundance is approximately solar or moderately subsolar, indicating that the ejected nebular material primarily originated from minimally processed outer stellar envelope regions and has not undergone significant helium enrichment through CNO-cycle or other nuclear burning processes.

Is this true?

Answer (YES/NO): NO